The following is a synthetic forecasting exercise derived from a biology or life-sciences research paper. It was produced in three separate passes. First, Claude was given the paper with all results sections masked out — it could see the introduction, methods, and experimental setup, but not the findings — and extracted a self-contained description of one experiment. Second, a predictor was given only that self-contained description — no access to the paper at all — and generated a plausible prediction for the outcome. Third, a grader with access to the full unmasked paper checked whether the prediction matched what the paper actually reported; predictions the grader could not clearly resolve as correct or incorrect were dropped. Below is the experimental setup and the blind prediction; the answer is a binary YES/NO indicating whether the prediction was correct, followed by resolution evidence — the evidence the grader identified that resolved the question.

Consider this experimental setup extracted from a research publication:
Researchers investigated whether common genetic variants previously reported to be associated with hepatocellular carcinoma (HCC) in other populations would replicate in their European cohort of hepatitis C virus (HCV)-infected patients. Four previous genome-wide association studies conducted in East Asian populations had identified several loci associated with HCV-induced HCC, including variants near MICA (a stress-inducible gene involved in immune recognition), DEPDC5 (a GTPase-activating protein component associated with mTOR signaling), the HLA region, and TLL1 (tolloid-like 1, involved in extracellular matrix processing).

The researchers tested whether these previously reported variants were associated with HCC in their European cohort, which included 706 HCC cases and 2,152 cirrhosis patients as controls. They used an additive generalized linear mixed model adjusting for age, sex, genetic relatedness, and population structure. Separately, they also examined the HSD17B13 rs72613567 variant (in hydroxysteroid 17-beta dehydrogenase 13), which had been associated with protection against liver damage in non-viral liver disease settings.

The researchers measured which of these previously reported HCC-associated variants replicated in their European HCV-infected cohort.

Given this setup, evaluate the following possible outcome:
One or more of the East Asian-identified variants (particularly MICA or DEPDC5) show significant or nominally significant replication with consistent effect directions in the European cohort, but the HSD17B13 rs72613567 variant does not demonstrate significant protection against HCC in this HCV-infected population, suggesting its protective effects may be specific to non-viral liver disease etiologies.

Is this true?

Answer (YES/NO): NO